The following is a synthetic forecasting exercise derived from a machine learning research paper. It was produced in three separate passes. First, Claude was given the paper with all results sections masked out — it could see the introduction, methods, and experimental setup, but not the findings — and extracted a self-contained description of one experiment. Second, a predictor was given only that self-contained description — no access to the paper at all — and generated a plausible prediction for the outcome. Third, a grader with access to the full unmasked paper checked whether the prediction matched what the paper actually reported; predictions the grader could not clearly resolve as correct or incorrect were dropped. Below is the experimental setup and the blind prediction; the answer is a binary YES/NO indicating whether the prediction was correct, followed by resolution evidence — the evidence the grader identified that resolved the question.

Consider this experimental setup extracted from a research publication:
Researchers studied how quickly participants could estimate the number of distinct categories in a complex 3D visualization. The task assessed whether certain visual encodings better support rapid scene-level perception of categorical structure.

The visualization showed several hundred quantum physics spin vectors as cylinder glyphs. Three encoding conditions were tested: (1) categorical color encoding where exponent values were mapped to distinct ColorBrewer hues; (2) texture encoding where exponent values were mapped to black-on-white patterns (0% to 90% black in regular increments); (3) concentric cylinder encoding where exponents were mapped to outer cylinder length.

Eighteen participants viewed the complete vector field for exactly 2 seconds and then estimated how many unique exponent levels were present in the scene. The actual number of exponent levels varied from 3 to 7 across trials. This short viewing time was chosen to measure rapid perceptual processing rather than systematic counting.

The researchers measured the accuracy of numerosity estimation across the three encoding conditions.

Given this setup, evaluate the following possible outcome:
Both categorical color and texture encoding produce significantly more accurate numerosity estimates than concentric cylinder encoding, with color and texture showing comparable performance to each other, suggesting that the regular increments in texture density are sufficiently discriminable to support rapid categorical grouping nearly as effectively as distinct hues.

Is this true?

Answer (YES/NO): NO